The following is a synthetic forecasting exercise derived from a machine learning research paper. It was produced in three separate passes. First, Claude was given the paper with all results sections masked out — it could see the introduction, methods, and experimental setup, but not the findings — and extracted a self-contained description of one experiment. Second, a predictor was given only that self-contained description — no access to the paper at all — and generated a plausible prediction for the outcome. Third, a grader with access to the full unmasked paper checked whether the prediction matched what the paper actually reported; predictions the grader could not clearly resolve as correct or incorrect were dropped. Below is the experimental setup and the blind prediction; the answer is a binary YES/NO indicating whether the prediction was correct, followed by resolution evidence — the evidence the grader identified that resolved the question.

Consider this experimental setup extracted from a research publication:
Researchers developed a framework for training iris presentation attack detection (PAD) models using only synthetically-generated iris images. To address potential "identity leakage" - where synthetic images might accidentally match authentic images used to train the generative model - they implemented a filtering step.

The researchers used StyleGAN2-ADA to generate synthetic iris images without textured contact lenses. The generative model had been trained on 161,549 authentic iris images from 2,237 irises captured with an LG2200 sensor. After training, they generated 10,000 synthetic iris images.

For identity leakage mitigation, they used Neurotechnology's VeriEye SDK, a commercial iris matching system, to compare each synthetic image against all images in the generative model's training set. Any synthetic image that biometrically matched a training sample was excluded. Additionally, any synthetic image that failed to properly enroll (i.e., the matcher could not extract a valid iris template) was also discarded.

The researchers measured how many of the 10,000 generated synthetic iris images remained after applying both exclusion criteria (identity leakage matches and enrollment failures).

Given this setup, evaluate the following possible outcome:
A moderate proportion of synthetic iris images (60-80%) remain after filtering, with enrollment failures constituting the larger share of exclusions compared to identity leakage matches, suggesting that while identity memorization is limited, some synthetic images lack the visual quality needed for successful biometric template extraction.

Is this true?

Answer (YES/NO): NO